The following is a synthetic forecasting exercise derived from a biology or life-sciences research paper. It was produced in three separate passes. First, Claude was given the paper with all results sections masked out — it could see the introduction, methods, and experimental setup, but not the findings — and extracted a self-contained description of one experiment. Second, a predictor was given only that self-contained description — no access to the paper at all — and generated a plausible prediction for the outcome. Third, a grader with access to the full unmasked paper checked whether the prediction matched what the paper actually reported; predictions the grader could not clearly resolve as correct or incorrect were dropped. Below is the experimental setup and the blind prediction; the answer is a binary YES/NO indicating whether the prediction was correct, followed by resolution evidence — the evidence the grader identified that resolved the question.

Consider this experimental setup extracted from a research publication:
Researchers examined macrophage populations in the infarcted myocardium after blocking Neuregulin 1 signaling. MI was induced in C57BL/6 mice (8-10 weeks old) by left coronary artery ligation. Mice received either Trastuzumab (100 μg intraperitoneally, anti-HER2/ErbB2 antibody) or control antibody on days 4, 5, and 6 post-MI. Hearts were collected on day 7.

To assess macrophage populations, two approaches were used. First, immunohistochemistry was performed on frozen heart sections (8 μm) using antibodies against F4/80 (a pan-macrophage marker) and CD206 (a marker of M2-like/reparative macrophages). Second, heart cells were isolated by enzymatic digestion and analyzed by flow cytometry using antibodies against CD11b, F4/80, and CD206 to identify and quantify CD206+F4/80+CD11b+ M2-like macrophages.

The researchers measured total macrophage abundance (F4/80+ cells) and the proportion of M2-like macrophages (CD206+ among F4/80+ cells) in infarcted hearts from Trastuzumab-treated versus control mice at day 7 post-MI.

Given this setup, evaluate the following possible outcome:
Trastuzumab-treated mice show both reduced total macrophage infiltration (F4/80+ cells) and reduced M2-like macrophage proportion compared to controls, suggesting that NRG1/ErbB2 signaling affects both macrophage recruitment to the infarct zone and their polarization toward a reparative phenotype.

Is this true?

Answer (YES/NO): NO